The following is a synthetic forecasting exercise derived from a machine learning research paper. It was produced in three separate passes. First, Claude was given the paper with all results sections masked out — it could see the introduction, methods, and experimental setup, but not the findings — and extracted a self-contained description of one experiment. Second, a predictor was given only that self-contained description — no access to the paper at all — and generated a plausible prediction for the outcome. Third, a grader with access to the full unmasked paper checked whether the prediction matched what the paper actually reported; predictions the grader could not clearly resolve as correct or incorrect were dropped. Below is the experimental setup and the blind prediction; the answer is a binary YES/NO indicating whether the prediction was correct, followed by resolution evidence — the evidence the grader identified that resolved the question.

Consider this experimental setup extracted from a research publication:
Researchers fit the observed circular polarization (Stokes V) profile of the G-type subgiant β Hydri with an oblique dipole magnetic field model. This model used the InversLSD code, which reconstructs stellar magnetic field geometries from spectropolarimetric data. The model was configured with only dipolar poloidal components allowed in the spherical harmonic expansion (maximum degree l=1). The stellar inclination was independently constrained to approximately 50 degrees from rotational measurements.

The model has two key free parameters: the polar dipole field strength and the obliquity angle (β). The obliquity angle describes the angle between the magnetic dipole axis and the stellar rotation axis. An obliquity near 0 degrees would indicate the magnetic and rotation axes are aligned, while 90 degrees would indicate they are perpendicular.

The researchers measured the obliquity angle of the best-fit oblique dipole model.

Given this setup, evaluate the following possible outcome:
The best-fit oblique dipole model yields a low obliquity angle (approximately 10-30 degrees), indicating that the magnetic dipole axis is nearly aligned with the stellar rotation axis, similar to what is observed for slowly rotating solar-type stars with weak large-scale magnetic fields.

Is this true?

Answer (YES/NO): NO